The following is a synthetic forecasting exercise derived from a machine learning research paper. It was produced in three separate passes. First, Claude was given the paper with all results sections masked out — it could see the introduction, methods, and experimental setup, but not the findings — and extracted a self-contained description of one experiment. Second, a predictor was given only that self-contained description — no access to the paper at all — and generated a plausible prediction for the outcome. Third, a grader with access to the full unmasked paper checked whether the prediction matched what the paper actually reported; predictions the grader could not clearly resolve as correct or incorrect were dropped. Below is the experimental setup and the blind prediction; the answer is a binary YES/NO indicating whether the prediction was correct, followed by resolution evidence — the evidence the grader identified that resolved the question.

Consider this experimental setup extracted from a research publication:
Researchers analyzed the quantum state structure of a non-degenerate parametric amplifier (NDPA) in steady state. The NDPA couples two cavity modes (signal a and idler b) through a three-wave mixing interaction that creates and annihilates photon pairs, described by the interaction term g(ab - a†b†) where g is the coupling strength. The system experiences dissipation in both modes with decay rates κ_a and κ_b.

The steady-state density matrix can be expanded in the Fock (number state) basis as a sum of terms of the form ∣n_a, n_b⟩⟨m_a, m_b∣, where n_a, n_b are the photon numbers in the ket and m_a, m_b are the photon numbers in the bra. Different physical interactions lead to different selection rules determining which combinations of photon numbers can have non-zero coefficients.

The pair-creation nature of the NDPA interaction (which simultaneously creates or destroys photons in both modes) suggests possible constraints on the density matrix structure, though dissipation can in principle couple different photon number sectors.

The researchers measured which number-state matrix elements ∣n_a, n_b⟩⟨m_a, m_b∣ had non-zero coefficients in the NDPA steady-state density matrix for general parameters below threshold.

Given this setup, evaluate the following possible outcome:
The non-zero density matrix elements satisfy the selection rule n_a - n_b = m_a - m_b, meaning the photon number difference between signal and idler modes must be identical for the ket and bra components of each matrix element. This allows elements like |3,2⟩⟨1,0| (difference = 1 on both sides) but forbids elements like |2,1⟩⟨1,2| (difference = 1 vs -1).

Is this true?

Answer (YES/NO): YES